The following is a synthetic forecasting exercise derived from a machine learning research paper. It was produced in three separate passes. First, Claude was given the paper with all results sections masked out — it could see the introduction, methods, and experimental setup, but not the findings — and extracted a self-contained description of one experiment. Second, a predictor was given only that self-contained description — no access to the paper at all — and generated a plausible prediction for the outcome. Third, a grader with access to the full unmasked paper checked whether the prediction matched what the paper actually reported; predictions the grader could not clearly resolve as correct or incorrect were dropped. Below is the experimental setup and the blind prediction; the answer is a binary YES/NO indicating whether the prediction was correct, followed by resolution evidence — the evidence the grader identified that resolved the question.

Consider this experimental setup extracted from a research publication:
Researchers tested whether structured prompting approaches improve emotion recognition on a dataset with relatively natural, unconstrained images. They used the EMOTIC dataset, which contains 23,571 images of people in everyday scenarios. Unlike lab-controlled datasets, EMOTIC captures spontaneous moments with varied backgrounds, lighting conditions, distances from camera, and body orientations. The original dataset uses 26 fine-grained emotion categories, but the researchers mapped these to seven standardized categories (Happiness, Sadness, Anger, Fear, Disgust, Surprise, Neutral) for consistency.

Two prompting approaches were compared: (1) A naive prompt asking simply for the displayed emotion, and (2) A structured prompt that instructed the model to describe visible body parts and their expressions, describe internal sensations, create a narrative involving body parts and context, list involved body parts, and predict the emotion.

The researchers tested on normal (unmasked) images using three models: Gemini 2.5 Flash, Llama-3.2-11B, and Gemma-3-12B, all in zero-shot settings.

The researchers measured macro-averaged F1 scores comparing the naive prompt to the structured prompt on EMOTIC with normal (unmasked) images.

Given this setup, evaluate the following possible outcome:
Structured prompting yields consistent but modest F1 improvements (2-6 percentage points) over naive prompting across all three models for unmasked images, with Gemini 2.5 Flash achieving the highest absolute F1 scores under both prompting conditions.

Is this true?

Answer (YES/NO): NO